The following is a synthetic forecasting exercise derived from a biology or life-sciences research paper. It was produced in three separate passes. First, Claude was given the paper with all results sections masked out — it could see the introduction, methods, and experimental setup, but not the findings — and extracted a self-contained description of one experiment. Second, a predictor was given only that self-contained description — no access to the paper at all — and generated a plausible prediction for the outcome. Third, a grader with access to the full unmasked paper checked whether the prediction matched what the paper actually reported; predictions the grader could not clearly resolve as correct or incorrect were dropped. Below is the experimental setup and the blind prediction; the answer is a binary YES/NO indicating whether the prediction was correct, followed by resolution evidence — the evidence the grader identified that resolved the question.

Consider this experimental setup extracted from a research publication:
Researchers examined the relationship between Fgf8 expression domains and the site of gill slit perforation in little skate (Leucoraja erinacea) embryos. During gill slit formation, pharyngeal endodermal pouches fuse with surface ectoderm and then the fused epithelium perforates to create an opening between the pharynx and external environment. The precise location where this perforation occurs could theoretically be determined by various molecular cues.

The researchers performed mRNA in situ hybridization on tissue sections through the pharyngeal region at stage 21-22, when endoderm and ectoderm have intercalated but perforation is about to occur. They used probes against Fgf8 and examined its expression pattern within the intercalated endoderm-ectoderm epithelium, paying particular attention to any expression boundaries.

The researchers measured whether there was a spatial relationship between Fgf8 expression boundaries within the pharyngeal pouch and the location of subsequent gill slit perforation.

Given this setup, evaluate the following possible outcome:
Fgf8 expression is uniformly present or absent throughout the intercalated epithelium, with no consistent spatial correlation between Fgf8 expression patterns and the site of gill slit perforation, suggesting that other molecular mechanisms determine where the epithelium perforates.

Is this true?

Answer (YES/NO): NO